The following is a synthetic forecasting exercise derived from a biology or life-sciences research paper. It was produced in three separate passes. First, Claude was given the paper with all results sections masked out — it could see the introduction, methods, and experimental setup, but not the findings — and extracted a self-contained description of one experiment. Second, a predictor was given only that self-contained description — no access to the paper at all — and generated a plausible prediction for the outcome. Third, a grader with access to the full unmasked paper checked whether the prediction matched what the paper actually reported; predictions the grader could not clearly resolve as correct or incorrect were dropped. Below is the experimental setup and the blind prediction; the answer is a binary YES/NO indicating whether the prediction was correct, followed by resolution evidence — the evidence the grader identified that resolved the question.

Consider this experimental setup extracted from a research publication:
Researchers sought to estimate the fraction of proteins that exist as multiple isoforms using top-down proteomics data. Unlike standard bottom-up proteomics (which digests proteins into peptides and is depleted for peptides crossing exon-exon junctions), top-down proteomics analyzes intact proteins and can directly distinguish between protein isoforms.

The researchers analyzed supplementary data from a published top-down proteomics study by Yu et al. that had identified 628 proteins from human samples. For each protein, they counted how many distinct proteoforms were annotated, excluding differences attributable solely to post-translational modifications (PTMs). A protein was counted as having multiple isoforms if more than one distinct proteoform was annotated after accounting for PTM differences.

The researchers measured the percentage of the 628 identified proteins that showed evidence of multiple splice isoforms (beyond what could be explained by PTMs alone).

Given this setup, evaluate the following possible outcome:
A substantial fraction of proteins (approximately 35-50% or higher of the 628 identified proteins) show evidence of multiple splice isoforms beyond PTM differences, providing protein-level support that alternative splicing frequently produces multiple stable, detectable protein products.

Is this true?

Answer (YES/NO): YES